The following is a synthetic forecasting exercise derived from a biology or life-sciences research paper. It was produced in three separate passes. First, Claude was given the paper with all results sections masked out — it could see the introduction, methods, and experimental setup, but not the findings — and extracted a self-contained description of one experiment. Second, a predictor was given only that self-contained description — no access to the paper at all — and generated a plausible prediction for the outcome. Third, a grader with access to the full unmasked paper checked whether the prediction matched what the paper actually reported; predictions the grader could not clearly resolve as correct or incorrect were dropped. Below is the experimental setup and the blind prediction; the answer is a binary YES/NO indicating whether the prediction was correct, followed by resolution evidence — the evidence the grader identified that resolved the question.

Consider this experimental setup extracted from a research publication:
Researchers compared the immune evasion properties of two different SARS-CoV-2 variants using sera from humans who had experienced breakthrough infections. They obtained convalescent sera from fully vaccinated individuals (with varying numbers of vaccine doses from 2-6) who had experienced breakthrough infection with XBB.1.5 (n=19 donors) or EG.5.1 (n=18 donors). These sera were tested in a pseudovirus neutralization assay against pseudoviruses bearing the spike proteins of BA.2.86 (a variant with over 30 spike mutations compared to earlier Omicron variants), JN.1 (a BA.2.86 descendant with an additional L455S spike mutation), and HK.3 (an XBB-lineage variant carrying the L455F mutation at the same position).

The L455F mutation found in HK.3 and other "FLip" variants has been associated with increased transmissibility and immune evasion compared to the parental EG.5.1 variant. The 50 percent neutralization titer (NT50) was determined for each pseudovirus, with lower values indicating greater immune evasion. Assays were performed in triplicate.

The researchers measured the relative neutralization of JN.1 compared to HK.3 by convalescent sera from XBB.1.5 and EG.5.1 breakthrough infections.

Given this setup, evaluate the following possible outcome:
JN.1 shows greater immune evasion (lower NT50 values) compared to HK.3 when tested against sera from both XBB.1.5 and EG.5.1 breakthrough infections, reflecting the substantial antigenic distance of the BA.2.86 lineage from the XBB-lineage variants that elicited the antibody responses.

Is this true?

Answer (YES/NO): YES